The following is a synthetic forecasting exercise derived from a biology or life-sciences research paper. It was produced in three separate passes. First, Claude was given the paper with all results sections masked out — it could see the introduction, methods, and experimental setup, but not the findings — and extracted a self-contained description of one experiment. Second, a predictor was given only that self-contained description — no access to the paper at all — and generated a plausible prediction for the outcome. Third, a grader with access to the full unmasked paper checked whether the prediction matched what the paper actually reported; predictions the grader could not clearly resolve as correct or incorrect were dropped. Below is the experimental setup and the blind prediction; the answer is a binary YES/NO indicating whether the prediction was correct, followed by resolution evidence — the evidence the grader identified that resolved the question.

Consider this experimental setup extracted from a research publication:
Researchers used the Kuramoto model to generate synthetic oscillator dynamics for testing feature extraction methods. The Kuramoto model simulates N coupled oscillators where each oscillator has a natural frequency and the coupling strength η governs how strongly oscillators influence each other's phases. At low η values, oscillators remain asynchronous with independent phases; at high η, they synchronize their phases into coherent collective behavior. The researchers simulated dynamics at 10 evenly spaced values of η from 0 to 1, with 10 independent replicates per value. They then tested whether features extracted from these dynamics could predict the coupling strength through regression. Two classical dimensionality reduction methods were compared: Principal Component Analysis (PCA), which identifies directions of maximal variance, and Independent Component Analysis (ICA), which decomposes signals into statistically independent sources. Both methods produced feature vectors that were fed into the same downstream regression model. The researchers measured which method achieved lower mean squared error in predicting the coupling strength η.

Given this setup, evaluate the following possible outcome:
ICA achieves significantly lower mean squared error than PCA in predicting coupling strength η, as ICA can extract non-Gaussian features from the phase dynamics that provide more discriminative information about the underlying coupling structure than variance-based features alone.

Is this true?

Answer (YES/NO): YES